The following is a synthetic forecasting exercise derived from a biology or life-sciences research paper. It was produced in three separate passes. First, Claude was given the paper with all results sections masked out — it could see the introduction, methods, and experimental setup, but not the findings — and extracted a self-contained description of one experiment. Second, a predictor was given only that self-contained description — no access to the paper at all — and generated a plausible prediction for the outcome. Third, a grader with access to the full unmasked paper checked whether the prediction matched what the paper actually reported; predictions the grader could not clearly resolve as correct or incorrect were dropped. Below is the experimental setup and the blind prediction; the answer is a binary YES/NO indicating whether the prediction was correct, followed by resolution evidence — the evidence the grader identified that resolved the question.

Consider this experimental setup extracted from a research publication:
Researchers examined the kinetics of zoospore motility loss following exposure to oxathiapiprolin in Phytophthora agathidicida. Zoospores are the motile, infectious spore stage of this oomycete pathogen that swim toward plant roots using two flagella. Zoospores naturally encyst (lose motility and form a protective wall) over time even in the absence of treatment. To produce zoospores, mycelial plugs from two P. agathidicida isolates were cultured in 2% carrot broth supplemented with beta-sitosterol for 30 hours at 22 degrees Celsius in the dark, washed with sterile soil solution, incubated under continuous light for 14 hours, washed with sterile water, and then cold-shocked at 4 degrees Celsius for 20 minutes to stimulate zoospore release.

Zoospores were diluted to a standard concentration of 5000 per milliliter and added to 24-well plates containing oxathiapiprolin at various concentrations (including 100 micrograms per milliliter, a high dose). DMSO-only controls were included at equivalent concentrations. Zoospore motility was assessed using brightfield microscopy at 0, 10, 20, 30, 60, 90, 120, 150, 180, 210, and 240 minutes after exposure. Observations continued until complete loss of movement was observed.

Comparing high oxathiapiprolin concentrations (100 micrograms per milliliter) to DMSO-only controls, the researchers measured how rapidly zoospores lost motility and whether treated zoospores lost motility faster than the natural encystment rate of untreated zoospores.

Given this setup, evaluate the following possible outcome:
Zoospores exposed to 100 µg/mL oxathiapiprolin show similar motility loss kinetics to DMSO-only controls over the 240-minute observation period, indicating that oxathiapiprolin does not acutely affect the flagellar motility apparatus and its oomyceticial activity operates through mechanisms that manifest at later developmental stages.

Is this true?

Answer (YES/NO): NO